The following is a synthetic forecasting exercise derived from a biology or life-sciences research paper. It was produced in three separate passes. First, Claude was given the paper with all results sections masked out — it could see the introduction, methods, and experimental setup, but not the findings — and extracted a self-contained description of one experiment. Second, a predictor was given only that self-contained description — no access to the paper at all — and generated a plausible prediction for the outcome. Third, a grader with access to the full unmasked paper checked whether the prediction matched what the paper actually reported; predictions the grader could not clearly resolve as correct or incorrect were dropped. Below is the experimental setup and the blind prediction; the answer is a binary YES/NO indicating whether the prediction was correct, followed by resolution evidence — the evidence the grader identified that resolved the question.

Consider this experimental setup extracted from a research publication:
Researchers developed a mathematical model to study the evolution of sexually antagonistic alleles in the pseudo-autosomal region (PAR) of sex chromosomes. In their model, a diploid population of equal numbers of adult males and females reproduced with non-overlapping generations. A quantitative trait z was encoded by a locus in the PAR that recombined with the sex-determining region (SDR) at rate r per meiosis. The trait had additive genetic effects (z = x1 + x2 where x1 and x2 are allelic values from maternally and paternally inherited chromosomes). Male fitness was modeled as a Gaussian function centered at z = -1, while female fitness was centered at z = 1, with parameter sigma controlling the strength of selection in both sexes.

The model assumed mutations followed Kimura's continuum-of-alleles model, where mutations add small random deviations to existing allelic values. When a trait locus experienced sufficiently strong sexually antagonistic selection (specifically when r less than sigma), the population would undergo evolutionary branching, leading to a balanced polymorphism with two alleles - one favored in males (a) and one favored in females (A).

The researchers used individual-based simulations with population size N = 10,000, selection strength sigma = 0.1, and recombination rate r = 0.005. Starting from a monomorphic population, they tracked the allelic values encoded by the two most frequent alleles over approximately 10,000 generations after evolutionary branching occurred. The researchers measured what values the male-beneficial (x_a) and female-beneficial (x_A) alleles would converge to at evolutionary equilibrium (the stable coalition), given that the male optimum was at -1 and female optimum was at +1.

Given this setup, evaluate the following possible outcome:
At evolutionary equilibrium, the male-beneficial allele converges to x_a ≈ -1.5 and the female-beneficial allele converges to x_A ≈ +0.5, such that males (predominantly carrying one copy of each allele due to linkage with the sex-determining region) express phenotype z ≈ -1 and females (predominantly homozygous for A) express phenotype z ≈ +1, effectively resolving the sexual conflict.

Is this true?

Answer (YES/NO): NO